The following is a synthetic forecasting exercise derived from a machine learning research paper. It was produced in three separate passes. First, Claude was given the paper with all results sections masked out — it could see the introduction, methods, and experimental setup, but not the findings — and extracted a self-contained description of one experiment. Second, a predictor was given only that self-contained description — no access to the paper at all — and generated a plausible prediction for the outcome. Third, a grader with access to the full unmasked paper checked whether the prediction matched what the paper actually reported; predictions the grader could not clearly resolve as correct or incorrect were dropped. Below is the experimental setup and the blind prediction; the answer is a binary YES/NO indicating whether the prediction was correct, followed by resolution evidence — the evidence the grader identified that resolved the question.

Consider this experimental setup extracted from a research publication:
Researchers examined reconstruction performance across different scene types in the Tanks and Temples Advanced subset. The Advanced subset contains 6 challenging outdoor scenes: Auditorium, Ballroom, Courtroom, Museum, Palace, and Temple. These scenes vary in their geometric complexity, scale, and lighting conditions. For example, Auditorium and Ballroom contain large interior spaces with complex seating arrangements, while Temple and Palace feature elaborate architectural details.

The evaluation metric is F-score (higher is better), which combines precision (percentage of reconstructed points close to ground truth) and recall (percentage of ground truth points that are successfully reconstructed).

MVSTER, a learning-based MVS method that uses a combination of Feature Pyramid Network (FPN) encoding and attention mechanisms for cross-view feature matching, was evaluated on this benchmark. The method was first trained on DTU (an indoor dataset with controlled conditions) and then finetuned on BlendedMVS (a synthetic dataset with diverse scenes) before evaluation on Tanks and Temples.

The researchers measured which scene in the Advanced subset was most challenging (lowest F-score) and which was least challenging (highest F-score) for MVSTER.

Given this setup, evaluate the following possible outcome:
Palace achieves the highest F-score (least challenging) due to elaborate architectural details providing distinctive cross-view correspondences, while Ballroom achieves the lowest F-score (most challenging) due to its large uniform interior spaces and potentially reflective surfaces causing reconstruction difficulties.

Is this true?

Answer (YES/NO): NO